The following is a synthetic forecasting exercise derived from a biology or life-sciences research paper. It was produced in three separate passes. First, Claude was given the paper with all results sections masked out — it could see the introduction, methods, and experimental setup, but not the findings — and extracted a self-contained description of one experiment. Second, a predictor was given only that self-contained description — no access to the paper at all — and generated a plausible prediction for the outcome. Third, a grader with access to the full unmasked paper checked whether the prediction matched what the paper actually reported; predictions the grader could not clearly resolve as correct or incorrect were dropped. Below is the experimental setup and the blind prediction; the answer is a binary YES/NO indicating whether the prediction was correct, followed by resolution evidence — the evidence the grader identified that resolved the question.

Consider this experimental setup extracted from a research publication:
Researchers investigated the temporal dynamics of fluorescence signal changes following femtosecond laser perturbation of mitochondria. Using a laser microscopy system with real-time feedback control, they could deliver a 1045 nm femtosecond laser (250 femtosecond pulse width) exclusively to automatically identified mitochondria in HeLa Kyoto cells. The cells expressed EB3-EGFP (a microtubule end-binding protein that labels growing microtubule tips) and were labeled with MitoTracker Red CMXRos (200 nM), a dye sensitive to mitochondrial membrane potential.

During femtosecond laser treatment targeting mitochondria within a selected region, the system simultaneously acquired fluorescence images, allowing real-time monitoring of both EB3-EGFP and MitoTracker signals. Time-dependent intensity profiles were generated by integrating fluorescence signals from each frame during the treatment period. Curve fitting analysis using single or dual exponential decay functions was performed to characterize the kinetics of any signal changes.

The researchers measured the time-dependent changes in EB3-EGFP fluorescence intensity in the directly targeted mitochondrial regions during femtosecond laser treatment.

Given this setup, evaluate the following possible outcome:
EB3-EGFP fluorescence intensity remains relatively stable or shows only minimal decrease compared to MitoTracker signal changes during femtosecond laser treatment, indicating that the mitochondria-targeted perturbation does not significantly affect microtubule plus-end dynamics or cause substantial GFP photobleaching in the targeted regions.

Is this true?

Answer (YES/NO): NO